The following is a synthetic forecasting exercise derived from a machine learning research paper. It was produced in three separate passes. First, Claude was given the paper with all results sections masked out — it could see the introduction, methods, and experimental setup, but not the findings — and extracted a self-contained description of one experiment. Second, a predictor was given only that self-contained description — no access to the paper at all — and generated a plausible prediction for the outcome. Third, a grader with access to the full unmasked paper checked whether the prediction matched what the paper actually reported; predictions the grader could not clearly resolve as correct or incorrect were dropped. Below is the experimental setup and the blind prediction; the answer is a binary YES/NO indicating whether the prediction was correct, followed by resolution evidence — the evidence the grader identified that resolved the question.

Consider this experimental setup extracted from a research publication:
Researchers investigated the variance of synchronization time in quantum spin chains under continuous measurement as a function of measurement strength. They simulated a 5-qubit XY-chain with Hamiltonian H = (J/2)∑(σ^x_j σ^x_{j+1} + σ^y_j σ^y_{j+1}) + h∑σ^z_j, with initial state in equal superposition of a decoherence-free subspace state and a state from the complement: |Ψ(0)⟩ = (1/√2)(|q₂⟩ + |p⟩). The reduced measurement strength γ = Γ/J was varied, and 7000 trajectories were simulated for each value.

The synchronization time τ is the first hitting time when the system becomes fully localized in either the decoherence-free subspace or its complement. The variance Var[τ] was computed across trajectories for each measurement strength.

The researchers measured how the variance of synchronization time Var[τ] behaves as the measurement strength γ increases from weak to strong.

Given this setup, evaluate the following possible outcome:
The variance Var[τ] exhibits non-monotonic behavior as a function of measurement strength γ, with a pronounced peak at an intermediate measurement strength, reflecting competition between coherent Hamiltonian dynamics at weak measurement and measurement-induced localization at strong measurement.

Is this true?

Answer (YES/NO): NO